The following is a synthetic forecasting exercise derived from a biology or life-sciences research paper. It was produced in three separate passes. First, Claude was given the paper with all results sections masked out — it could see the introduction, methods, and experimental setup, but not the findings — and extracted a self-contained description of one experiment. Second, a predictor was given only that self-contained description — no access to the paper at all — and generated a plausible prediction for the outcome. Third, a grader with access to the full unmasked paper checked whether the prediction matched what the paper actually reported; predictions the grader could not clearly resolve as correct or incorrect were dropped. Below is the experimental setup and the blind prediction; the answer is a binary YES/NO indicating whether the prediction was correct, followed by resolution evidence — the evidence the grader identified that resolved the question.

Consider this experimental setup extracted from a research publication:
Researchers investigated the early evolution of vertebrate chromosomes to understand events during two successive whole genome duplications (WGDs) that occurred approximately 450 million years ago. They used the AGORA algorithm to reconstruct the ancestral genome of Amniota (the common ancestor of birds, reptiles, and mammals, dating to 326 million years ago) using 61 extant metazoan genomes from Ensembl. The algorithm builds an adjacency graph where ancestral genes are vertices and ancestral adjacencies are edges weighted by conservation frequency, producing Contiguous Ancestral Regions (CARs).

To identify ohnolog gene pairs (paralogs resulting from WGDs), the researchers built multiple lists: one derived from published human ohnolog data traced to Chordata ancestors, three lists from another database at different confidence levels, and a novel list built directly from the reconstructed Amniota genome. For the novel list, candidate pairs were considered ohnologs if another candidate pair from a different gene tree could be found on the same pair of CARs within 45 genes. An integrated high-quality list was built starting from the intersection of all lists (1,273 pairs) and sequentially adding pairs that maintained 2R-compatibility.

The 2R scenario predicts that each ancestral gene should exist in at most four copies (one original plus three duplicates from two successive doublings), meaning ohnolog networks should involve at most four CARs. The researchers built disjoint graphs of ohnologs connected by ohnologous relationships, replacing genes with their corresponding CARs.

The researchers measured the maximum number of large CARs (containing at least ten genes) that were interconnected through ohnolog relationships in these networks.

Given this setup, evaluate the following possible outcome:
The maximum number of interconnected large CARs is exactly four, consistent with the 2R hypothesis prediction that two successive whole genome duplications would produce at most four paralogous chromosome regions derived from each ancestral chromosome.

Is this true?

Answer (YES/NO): YES